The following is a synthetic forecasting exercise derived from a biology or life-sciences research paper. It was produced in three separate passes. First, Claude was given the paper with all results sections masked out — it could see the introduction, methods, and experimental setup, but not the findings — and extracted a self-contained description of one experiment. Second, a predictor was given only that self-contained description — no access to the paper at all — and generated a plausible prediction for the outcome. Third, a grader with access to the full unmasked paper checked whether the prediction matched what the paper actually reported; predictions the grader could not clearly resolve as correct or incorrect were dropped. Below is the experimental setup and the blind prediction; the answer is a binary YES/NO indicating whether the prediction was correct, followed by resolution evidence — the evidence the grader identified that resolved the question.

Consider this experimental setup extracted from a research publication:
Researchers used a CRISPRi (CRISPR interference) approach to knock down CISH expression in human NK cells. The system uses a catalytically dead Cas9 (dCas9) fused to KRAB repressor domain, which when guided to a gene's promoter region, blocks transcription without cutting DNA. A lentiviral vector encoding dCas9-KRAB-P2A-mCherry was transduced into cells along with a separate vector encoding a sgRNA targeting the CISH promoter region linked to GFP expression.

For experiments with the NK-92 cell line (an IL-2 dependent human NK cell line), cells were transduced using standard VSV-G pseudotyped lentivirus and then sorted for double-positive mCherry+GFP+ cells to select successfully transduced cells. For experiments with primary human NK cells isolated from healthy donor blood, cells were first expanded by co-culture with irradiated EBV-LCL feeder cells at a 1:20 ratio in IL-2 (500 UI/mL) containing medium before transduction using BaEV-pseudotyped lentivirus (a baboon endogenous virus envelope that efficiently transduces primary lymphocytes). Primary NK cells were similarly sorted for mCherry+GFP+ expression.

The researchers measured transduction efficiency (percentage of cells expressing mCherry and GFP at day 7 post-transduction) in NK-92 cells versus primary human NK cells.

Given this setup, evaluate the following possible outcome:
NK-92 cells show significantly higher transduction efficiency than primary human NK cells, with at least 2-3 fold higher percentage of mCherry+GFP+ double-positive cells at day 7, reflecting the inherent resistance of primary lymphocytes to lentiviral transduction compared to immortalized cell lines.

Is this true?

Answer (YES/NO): NO